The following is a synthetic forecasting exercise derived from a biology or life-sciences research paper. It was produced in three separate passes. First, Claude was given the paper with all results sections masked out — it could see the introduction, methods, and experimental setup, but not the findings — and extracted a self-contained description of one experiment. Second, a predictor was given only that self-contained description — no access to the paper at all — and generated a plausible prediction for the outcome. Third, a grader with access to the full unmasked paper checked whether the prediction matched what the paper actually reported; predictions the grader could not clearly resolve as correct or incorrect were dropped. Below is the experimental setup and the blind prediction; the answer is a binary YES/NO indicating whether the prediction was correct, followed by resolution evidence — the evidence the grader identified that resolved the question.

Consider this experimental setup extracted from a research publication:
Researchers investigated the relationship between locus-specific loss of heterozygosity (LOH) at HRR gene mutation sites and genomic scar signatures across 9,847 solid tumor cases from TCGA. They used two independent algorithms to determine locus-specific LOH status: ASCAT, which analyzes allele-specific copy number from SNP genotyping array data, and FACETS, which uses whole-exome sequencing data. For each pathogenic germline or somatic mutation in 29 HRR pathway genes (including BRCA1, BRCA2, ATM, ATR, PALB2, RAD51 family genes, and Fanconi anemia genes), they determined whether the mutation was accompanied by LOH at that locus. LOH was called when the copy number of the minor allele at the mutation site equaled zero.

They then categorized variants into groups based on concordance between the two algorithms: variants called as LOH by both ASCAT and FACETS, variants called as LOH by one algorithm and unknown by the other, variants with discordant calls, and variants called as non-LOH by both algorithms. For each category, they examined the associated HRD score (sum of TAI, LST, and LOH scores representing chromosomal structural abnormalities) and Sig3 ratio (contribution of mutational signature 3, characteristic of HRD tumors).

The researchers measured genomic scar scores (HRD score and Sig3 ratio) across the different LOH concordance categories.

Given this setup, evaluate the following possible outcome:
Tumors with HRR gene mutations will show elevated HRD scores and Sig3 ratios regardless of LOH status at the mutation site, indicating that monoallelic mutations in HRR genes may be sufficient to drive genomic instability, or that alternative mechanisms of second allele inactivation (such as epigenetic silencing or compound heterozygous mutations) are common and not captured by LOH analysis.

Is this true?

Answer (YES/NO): NO